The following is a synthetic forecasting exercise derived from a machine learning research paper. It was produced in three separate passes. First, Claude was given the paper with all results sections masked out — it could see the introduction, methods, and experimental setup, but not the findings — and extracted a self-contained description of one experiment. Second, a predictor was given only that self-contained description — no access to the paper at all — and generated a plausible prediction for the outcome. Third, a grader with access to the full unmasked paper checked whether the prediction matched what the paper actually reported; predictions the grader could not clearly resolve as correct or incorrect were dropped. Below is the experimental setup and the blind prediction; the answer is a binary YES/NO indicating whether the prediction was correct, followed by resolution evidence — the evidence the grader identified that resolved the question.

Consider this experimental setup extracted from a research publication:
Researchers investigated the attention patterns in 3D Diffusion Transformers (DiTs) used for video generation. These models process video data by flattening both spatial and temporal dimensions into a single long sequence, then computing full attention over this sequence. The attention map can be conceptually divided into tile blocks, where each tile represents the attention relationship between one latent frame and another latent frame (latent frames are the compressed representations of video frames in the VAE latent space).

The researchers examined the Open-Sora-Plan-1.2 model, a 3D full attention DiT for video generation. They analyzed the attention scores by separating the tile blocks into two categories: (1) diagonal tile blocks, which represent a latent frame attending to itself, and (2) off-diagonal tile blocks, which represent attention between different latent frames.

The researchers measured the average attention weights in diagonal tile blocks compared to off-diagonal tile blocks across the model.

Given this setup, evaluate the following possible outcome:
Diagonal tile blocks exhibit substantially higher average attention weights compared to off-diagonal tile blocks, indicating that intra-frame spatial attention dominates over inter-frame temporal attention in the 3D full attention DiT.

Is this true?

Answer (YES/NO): YES